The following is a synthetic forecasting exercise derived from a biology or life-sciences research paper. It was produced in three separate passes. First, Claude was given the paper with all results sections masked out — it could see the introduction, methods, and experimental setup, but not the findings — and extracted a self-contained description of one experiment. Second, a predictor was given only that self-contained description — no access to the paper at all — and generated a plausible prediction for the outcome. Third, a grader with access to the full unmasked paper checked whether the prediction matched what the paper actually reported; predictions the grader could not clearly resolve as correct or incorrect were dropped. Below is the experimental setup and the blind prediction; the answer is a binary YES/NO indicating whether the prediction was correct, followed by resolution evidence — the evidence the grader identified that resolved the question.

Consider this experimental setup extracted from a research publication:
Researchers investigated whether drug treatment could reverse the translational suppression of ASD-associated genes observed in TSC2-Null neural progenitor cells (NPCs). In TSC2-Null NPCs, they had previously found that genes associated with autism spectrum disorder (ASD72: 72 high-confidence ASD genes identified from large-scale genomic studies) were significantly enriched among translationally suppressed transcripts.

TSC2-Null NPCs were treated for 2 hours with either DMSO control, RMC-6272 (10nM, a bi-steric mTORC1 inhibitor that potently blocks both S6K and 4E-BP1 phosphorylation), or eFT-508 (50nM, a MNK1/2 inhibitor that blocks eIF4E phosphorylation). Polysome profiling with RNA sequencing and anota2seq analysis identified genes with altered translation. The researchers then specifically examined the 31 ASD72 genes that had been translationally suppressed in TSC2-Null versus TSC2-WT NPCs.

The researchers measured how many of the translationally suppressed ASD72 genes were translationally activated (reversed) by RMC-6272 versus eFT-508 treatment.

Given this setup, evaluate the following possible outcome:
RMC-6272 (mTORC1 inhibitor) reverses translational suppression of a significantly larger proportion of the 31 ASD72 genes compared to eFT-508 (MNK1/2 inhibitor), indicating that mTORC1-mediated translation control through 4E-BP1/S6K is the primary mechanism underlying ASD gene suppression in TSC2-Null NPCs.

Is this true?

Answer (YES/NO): YES